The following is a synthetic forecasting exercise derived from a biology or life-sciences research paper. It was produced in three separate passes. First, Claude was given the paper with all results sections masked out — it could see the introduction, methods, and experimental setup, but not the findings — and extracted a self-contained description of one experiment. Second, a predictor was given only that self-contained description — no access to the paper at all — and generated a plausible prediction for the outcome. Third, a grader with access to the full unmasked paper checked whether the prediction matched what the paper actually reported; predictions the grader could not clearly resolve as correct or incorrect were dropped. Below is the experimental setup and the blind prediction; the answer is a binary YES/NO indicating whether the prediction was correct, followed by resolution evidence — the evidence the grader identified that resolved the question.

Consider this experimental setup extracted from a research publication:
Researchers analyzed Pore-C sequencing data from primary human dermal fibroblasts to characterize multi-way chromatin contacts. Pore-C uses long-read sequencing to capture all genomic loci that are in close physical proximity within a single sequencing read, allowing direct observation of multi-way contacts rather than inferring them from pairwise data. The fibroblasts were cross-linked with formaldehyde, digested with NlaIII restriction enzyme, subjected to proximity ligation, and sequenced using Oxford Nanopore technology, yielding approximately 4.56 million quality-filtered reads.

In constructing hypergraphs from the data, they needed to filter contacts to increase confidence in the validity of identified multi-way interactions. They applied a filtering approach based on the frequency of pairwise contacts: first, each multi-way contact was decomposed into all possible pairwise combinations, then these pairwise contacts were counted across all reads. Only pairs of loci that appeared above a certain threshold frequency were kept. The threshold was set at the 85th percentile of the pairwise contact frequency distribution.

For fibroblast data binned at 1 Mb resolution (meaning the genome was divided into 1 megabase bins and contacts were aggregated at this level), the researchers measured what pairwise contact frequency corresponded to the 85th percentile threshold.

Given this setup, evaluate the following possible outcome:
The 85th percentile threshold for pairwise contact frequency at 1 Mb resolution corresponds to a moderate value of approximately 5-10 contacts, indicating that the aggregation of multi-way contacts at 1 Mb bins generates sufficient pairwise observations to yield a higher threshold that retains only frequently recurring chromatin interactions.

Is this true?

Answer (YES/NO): YES